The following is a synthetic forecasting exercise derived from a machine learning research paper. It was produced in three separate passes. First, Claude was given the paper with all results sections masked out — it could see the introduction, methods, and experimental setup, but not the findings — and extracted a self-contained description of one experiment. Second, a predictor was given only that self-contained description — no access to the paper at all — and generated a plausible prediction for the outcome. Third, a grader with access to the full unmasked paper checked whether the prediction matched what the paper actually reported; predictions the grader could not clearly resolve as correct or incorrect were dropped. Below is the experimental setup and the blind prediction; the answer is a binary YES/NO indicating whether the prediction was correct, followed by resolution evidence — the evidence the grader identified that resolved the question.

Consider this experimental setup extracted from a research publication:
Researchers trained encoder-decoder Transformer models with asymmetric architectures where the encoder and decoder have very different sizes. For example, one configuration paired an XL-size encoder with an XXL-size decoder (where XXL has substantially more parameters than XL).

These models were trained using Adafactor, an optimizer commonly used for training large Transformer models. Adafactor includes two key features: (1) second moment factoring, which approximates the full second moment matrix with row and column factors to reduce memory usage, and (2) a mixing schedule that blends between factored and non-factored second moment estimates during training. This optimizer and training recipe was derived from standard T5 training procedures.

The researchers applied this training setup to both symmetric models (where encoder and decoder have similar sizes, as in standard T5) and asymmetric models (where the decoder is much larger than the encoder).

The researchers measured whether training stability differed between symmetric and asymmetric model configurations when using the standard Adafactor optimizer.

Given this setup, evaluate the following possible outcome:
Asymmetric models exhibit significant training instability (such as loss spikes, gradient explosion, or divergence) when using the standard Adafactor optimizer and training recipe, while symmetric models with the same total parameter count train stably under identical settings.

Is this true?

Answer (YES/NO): YES